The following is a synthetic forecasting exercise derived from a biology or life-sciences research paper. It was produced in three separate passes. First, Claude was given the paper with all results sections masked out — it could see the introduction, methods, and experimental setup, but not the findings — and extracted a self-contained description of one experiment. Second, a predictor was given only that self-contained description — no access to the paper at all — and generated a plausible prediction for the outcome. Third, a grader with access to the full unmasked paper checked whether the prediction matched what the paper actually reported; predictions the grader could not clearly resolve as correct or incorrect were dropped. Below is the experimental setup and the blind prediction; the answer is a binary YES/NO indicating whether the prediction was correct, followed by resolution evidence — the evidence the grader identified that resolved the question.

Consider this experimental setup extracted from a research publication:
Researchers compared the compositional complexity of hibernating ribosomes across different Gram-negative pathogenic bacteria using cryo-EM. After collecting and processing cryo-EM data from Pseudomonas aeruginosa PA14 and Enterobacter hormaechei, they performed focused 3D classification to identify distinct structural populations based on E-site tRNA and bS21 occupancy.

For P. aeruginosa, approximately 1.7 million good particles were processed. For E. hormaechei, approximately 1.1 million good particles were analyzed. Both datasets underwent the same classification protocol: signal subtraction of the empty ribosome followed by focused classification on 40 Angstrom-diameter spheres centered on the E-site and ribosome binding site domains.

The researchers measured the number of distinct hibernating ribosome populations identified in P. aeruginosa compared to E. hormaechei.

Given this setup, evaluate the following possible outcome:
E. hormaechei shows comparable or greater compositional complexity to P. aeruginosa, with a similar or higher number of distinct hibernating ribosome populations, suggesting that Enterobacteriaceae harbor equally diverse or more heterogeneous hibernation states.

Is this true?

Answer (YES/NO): YES